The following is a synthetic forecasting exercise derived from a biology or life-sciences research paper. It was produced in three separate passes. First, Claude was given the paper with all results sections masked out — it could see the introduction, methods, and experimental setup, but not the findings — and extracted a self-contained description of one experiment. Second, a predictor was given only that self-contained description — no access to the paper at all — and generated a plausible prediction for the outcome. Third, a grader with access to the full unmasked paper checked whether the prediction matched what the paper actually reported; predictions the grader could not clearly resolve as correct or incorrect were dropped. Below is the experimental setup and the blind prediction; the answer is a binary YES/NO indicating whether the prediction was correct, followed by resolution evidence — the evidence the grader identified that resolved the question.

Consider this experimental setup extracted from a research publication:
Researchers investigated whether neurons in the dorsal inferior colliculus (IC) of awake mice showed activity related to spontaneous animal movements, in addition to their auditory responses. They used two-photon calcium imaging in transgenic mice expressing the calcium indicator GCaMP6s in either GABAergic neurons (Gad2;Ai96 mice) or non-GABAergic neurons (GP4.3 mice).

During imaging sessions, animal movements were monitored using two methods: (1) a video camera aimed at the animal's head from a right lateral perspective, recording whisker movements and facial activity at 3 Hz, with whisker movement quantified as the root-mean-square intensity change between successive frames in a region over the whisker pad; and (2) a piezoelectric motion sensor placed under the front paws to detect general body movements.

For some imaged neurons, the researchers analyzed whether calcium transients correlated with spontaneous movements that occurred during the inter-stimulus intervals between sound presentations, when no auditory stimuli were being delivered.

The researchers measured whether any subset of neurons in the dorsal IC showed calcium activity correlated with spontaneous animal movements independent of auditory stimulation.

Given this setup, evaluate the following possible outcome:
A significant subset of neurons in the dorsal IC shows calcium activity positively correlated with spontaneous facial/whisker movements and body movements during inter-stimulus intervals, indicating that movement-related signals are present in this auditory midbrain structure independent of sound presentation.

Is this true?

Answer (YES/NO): YES